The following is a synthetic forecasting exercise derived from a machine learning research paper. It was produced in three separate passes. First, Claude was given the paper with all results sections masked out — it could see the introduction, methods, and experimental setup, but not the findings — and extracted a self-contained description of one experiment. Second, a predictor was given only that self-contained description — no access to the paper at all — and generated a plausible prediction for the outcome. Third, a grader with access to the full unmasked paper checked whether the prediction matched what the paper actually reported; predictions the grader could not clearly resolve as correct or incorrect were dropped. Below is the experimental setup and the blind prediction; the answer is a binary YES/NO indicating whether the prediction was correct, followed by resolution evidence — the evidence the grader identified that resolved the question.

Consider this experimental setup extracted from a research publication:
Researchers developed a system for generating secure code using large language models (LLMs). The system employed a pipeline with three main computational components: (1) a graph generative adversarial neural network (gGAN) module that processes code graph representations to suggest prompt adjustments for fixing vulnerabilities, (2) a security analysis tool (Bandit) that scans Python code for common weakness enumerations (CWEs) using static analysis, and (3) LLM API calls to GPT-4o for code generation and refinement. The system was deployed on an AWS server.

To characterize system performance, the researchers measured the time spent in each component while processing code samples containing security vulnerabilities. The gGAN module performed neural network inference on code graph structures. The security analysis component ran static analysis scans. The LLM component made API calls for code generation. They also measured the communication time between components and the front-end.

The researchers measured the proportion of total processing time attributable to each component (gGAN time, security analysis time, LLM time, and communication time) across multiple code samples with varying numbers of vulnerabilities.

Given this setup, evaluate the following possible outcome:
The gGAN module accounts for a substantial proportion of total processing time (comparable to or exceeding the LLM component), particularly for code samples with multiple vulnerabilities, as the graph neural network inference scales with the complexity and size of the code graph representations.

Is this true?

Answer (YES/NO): NO